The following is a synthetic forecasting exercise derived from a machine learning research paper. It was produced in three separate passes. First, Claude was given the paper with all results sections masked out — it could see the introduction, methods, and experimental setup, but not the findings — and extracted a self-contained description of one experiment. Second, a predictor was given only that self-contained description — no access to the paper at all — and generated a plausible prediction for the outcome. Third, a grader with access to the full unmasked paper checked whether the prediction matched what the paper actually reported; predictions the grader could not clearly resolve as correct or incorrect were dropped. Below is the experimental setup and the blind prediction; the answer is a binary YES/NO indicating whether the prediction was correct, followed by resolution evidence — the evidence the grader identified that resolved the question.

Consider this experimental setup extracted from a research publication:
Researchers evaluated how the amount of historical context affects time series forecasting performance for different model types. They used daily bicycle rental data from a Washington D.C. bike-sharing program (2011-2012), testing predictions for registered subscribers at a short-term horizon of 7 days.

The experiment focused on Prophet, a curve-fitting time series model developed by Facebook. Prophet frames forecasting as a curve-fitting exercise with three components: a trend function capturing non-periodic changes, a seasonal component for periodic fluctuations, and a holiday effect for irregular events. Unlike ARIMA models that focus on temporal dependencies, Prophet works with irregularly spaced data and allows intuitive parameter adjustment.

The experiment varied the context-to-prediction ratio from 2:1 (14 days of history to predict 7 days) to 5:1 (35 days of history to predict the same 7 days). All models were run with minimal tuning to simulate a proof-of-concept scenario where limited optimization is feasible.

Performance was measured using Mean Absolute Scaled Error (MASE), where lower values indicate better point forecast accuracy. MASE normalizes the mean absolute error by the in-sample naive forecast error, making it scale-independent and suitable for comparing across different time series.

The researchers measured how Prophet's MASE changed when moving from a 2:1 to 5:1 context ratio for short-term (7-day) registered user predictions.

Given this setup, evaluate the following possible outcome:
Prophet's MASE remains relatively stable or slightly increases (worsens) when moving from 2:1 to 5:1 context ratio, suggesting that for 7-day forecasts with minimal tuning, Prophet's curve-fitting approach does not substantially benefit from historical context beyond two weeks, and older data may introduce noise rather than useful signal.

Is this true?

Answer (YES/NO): NO